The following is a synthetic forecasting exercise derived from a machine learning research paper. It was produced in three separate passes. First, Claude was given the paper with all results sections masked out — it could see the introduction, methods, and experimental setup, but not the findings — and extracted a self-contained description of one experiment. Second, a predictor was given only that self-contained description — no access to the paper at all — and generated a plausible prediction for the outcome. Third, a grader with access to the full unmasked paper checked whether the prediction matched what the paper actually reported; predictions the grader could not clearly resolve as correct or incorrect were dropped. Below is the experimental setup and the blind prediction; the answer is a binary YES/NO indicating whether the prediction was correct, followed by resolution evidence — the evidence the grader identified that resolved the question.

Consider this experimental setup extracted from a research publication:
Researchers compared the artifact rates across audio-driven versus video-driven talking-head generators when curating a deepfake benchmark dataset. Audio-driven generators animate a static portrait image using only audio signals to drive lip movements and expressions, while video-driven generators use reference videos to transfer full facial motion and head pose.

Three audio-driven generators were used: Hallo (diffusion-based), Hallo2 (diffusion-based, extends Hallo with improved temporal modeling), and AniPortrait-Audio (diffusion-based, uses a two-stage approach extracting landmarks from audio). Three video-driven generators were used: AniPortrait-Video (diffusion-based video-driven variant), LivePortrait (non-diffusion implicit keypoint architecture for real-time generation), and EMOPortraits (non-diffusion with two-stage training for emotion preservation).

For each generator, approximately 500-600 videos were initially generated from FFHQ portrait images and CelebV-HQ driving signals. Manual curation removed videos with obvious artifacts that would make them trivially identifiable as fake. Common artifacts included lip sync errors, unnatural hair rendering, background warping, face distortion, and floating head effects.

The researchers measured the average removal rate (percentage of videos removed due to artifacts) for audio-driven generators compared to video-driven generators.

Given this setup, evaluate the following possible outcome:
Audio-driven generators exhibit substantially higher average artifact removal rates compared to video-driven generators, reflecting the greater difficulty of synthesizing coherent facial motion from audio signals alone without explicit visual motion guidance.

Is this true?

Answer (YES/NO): NO